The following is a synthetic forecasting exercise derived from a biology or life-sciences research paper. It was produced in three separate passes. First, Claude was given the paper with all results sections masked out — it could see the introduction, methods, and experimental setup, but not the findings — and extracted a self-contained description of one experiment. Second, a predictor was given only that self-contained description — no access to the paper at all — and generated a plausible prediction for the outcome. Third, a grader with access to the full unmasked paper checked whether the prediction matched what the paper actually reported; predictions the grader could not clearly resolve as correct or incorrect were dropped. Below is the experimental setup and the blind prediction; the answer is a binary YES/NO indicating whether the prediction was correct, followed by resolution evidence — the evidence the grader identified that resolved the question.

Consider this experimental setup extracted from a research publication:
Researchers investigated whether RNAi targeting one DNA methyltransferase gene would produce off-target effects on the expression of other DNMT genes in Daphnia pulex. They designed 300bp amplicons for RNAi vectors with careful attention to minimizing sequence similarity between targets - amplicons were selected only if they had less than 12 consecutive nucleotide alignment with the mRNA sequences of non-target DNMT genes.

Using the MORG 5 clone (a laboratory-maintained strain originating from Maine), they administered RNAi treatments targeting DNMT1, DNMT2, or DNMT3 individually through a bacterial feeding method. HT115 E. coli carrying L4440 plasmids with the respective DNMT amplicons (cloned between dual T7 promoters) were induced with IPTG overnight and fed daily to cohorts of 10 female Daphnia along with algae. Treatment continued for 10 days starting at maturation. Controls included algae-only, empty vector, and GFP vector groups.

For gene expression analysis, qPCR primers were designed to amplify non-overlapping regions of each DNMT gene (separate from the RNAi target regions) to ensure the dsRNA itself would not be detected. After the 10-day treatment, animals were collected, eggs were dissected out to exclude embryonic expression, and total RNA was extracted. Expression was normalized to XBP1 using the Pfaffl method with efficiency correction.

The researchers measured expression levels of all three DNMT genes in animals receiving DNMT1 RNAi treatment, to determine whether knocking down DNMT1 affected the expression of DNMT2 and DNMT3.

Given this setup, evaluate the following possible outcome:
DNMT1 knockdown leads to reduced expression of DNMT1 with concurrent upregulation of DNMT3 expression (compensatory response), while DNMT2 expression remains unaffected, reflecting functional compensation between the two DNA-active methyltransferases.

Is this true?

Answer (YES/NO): NO